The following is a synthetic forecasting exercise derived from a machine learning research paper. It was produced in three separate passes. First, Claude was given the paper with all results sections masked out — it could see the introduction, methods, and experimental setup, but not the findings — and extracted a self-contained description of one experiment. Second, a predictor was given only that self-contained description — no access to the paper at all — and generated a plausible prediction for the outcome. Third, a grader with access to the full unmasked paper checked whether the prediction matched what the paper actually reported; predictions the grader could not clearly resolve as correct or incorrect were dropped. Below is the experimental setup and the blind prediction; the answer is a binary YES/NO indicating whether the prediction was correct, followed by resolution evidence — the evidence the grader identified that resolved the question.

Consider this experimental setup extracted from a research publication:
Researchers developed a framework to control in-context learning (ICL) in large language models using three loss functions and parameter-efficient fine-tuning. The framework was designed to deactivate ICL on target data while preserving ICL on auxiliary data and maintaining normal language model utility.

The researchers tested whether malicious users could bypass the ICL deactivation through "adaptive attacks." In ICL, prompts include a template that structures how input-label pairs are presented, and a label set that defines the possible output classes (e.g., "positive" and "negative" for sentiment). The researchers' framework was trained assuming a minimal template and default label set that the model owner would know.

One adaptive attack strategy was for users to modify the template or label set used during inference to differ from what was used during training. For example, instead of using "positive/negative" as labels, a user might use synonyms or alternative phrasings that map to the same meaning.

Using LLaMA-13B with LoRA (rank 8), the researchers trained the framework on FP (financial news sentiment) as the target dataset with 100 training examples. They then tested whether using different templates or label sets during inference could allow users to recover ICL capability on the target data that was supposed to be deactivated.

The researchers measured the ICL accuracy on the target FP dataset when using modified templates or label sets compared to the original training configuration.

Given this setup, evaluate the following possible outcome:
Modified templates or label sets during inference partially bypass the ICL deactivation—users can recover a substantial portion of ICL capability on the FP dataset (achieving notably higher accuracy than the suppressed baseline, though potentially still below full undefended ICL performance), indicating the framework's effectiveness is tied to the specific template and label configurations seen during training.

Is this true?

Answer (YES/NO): NO